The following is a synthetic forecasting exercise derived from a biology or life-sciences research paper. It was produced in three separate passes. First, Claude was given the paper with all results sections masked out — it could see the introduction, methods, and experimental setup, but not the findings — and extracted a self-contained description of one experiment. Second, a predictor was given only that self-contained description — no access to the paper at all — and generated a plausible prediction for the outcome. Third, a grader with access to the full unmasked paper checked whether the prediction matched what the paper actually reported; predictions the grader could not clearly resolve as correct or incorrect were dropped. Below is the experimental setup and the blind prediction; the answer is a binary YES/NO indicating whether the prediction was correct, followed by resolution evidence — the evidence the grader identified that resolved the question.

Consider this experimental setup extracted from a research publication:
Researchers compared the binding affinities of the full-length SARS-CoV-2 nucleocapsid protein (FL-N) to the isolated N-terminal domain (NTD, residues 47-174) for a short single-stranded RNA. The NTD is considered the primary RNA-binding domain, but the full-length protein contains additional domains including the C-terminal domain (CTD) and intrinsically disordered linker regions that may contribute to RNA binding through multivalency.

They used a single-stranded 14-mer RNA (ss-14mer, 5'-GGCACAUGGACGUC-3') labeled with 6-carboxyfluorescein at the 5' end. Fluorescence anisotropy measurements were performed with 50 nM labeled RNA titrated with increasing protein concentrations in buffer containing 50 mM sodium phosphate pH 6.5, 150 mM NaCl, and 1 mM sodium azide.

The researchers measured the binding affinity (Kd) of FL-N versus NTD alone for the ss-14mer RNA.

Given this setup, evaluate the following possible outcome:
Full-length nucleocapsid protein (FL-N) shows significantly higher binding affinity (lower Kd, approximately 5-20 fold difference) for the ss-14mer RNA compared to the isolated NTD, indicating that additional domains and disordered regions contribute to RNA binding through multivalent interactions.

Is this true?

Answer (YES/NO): NO